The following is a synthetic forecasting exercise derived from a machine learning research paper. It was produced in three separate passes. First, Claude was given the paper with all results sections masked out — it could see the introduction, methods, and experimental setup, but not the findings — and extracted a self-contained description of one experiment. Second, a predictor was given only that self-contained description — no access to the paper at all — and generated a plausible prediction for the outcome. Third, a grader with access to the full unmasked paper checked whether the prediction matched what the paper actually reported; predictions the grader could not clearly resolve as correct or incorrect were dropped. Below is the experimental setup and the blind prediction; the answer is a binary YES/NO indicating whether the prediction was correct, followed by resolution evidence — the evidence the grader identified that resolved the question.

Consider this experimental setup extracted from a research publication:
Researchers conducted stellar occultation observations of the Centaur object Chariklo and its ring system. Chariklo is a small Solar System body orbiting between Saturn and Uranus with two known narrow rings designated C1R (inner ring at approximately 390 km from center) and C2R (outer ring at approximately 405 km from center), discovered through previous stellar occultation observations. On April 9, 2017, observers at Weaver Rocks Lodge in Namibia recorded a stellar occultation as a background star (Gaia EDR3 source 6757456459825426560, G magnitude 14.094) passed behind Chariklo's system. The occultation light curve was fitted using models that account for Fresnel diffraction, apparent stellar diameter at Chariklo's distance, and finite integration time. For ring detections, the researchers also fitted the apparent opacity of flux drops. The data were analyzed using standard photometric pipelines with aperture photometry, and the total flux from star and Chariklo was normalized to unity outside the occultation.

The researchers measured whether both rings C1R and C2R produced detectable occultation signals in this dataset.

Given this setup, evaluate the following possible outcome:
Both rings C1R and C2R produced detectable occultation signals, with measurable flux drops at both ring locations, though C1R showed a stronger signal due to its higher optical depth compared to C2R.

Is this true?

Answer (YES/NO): NO